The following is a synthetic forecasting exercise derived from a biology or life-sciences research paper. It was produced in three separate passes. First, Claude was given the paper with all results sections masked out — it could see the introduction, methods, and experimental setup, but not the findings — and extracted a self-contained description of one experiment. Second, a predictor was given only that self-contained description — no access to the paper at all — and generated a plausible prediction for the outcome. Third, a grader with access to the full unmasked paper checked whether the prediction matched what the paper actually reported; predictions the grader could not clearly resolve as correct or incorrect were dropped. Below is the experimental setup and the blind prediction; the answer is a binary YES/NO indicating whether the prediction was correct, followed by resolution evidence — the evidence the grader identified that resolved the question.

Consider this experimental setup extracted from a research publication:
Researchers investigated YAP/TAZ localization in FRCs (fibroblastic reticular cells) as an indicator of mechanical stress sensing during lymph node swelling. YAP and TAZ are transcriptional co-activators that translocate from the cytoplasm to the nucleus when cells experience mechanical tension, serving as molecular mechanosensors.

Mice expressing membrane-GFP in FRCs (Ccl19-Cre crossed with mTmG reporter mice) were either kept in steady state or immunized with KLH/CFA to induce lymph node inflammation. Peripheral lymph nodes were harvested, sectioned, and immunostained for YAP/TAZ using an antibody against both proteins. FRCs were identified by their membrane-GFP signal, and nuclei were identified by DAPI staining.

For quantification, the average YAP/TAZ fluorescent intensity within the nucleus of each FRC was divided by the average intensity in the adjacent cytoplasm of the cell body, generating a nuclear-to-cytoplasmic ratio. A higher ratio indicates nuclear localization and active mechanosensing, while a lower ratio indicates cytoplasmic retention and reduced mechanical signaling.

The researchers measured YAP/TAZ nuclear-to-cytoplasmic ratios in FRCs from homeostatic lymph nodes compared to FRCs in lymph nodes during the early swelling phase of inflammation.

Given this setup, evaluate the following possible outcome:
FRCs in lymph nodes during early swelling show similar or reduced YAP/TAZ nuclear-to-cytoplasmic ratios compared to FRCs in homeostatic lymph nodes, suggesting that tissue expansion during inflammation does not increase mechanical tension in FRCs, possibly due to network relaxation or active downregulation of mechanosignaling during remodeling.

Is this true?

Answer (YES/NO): YES